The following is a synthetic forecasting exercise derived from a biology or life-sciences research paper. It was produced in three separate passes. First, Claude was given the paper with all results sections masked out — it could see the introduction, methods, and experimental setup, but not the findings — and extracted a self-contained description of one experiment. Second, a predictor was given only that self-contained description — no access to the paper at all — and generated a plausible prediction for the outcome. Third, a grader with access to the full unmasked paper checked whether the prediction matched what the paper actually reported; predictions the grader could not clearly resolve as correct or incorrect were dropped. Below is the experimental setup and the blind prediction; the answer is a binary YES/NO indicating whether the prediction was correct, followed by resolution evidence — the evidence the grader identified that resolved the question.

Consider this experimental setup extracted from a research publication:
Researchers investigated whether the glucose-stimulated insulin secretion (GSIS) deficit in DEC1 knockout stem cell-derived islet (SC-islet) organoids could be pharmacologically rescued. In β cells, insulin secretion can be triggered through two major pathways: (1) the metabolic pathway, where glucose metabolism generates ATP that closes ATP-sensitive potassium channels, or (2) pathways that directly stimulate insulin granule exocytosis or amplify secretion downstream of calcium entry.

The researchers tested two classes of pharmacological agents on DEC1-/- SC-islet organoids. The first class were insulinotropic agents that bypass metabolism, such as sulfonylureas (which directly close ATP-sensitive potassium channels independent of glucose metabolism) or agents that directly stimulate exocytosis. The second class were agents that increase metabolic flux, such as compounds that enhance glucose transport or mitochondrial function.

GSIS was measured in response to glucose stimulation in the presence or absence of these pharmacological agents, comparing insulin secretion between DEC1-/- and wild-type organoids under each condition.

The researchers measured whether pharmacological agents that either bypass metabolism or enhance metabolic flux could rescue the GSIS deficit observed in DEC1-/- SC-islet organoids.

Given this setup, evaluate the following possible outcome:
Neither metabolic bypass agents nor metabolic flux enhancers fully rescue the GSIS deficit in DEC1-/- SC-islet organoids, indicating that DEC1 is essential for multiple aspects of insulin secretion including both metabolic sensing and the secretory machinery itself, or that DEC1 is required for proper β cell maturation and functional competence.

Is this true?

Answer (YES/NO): NO